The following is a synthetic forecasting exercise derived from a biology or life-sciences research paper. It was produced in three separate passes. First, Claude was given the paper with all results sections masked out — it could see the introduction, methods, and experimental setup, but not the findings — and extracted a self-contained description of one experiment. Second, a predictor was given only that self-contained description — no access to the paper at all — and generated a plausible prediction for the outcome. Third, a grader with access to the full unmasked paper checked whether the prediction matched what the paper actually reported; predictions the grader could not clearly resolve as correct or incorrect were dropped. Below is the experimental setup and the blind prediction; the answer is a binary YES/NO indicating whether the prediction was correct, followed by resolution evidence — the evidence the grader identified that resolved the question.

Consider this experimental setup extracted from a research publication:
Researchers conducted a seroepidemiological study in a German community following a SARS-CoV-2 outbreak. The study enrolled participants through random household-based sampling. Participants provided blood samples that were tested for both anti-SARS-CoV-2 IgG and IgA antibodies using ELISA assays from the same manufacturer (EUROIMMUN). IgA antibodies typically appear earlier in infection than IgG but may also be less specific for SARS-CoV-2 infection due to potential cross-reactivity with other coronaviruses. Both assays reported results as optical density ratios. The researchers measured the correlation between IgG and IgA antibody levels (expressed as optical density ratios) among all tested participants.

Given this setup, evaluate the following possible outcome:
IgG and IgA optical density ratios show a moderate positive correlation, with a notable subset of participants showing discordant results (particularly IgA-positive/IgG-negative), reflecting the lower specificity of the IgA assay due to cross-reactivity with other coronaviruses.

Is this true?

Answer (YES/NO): NO